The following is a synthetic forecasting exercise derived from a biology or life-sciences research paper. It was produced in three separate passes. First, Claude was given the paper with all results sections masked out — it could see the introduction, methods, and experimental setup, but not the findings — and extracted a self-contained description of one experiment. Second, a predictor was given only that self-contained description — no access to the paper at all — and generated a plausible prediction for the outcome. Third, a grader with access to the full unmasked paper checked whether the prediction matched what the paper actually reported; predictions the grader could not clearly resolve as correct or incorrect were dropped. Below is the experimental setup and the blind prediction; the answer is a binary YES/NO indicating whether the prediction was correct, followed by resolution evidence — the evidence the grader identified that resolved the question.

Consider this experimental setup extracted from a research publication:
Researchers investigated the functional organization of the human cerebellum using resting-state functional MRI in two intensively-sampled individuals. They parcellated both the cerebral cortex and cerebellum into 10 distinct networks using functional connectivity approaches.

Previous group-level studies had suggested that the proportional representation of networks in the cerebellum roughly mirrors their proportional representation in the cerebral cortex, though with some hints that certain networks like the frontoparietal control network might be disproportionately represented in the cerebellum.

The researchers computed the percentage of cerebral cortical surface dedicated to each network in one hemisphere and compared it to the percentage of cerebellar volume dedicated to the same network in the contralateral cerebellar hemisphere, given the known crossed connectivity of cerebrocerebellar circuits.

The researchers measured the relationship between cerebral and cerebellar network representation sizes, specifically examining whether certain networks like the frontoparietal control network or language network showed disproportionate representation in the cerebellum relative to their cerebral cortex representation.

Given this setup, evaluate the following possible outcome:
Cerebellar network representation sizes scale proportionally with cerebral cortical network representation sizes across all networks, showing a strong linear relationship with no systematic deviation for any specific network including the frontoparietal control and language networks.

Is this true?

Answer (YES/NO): YES